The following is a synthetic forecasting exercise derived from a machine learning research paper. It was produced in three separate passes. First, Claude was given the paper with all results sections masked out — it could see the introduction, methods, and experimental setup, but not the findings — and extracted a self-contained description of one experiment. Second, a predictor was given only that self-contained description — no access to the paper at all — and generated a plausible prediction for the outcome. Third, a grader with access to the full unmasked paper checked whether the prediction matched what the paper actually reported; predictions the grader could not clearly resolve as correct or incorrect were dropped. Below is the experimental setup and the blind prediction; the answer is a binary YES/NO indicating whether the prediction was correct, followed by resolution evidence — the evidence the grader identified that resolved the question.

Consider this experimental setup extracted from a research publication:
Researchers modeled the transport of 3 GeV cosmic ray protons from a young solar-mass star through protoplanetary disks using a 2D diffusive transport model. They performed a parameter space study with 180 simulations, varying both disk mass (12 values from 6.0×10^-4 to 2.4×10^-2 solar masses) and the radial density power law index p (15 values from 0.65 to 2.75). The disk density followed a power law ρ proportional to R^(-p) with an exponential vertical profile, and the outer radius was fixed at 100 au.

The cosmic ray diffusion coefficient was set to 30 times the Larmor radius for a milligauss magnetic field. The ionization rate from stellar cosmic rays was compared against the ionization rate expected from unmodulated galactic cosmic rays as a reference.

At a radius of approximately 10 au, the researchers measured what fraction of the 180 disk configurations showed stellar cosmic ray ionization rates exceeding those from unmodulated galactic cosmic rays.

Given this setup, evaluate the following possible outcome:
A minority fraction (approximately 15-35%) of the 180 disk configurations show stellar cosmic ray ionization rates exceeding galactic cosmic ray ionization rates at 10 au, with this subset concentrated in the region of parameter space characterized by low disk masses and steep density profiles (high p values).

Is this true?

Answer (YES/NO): NO